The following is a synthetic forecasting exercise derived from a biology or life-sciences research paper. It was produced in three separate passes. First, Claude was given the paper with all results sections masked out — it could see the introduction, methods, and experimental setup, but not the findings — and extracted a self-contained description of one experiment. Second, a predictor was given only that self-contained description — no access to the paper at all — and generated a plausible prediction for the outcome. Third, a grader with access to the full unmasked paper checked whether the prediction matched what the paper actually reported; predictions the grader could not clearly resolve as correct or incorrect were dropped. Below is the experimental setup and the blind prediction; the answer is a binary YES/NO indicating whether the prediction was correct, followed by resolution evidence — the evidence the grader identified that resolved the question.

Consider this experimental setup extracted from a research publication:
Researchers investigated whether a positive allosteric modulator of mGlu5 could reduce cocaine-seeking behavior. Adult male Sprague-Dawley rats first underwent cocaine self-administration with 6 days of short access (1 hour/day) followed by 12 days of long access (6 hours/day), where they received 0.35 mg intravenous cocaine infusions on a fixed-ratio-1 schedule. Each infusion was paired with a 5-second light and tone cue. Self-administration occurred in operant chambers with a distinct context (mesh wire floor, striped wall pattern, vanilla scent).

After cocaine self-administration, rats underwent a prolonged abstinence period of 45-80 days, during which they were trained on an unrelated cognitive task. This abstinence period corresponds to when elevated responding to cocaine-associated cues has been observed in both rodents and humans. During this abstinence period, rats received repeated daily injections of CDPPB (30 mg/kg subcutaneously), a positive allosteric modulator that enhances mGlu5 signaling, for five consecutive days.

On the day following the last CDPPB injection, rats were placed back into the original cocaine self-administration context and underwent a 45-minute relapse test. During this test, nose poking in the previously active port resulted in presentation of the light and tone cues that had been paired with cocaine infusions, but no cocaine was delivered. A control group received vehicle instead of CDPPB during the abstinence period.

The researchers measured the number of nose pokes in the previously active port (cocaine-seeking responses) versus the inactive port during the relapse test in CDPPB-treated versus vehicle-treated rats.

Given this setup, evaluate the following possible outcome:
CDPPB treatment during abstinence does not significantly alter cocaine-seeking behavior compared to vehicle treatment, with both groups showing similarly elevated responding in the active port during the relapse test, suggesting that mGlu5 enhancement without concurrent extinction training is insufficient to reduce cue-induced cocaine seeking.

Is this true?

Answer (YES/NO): NO